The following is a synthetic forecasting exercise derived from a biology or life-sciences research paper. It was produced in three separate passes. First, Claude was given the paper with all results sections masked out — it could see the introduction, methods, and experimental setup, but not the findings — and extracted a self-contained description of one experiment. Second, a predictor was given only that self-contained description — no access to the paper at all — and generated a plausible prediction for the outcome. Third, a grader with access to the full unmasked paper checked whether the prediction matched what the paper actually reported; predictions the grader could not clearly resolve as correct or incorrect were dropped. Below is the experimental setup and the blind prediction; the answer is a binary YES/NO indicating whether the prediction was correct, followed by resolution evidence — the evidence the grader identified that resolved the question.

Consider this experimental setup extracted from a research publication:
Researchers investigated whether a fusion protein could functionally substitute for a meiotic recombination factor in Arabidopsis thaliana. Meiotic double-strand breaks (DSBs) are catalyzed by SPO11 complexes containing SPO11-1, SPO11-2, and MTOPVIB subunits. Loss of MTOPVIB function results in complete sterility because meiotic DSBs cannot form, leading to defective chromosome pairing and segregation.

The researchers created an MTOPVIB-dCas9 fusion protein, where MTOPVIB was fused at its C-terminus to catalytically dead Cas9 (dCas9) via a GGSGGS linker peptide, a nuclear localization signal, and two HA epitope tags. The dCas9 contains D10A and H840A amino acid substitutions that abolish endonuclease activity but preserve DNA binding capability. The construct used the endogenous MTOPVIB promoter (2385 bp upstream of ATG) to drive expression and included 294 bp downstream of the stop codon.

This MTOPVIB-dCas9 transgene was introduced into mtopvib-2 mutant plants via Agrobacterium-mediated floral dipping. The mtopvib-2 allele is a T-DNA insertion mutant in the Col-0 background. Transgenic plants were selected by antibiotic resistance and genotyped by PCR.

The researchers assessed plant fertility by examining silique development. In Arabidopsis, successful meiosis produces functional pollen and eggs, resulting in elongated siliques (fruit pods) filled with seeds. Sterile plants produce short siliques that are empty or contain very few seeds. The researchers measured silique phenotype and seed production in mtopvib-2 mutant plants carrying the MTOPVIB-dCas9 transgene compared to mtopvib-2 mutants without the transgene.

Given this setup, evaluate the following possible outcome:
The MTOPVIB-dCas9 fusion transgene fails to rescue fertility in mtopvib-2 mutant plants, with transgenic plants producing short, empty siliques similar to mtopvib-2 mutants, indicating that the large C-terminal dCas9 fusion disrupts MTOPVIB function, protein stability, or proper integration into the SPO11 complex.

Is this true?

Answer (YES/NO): NO